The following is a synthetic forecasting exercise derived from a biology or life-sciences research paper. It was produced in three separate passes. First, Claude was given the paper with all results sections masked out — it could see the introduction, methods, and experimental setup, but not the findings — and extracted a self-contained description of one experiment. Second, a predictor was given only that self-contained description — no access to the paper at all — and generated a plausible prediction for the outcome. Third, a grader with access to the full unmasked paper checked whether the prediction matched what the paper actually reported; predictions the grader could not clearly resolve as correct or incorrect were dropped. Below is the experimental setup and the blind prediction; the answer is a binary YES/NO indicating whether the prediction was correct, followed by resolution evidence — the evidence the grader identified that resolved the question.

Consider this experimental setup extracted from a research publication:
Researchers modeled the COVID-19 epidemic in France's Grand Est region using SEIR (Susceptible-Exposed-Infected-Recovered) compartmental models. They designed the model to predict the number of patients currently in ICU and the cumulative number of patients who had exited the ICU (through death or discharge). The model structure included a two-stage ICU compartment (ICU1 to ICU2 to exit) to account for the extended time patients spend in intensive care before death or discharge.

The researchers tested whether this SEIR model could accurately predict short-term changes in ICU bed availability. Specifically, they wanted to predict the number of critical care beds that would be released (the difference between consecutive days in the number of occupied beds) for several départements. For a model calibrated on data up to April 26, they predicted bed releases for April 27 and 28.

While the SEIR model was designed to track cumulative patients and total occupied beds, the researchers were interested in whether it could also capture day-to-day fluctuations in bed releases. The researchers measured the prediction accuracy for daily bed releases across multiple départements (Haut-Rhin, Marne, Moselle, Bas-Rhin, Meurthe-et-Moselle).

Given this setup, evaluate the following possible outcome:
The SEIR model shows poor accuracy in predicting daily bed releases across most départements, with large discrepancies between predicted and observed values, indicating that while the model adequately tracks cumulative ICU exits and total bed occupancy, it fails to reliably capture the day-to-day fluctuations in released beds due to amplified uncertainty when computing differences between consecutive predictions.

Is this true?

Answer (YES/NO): NO